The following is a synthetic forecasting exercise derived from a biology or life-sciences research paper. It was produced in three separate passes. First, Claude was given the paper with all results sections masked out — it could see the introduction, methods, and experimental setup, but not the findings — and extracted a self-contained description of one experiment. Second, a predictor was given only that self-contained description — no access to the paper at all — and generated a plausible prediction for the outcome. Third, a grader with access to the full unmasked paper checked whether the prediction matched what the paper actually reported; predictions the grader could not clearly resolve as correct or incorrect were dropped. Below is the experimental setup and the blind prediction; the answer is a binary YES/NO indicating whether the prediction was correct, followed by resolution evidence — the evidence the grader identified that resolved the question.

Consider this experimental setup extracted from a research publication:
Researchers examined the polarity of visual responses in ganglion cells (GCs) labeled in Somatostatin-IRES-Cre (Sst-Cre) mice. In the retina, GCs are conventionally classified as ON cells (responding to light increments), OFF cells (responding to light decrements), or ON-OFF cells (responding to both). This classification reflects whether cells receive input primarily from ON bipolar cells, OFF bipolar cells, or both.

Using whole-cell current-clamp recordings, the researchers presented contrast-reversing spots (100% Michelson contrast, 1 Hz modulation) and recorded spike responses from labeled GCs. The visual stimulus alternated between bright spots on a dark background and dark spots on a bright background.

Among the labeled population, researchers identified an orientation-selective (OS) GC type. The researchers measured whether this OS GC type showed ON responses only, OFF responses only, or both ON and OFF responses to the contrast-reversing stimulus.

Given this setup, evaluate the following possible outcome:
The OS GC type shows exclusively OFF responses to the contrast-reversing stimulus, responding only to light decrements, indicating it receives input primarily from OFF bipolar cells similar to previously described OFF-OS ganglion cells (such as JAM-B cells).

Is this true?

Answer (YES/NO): NO